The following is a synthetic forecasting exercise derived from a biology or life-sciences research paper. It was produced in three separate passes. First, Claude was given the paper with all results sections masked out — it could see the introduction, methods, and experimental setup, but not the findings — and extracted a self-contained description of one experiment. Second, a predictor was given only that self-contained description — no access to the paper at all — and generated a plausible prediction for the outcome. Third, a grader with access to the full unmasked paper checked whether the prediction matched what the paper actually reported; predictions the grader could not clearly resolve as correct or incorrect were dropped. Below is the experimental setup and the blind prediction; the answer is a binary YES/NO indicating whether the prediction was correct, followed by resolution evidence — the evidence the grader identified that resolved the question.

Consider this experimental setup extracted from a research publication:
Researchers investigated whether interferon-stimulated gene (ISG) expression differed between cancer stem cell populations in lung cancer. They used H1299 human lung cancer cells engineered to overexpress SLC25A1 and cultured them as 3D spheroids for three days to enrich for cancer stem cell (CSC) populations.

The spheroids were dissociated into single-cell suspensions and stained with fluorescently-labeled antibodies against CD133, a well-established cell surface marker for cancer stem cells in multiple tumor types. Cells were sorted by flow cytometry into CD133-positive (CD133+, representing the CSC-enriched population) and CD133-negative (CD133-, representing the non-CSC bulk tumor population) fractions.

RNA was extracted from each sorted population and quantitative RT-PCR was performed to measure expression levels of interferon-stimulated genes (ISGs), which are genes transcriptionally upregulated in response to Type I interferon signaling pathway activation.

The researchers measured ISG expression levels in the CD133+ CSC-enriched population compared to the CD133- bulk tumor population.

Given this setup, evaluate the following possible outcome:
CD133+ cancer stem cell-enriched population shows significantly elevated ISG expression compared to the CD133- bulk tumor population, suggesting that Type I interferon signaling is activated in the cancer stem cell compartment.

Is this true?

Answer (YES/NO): YES